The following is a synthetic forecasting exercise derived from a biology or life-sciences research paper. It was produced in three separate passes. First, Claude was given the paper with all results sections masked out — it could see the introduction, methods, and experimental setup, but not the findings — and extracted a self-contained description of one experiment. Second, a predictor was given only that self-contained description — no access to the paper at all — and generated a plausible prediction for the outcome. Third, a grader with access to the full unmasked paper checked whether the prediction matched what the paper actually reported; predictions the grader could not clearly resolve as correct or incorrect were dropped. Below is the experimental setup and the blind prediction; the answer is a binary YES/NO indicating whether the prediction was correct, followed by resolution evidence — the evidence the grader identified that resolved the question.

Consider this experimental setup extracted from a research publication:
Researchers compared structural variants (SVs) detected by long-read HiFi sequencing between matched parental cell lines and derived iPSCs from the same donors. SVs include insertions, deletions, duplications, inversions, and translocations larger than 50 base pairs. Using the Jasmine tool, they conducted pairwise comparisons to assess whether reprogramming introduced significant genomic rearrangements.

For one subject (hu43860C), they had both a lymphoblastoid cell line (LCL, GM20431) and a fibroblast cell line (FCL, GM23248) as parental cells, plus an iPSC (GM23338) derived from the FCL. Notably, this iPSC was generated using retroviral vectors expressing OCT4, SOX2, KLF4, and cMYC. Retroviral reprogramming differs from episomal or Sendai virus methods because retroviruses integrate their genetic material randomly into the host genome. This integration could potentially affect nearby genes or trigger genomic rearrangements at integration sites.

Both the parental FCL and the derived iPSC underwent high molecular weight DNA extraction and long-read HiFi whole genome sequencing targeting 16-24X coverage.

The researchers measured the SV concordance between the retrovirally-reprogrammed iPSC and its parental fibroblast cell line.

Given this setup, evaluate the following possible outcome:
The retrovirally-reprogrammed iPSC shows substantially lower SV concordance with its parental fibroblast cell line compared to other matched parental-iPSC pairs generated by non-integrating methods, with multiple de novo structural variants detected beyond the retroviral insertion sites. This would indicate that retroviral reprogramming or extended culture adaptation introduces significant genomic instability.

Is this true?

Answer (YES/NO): YES